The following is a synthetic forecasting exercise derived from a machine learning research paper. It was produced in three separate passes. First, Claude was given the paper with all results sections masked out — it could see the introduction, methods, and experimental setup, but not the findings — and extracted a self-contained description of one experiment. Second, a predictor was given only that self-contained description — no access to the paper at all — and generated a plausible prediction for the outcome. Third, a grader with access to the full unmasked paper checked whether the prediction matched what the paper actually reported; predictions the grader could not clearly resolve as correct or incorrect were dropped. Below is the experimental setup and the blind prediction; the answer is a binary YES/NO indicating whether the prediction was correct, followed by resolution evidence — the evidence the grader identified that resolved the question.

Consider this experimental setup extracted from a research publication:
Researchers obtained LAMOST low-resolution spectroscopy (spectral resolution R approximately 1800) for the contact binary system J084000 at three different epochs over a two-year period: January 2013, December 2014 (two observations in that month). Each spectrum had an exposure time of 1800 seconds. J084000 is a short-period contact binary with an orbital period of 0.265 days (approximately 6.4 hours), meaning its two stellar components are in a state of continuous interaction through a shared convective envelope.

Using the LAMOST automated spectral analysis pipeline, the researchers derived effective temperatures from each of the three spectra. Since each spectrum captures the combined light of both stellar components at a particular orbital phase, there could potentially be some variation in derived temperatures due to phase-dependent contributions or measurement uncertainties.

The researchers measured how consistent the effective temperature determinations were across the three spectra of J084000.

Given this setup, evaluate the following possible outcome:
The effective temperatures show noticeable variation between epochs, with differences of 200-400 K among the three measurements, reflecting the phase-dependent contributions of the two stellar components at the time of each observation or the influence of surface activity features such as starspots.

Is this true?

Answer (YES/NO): NO